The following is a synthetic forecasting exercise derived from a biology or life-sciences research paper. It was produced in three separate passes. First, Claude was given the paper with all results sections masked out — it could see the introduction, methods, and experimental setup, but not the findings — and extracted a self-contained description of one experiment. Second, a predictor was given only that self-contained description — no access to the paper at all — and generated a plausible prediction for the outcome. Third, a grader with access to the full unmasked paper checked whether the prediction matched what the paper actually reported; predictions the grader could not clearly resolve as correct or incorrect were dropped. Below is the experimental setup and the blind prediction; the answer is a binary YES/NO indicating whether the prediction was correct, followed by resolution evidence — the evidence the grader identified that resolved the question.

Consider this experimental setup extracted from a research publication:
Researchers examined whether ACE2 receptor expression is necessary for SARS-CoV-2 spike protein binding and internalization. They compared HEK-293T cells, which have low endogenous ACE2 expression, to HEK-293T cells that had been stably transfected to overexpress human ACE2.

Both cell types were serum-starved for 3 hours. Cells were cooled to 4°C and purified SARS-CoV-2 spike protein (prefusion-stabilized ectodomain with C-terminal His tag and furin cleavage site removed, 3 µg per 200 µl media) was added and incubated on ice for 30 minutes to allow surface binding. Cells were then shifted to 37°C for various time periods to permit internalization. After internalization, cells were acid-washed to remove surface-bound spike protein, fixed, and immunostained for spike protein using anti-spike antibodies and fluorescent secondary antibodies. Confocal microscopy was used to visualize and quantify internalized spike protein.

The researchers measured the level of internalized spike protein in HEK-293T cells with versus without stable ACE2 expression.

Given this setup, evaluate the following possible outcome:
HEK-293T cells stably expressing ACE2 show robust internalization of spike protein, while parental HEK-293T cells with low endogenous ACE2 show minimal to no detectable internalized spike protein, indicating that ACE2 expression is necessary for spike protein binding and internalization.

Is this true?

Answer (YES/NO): YES